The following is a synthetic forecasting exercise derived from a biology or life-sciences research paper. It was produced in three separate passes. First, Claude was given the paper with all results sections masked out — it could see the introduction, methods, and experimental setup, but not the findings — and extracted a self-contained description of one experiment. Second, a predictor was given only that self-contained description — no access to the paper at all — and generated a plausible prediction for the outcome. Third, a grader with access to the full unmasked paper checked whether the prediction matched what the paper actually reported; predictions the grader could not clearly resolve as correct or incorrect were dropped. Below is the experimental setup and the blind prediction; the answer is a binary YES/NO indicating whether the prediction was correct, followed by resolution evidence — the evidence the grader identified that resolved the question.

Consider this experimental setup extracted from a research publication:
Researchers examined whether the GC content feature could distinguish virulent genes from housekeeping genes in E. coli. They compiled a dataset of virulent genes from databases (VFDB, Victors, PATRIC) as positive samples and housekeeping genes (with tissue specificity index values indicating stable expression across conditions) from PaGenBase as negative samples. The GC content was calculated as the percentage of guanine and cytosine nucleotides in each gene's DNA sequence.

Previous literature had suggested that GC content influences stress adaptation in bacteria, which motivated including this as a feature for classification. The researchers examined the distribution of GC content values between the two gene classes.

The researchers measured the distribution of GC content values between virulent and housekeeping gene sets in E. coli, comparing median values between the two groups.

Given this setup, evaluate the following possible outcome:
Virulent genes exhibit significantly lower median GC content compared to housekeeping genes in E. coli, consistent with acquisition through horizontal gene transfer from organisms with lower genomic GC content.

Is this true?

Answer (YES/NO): NO